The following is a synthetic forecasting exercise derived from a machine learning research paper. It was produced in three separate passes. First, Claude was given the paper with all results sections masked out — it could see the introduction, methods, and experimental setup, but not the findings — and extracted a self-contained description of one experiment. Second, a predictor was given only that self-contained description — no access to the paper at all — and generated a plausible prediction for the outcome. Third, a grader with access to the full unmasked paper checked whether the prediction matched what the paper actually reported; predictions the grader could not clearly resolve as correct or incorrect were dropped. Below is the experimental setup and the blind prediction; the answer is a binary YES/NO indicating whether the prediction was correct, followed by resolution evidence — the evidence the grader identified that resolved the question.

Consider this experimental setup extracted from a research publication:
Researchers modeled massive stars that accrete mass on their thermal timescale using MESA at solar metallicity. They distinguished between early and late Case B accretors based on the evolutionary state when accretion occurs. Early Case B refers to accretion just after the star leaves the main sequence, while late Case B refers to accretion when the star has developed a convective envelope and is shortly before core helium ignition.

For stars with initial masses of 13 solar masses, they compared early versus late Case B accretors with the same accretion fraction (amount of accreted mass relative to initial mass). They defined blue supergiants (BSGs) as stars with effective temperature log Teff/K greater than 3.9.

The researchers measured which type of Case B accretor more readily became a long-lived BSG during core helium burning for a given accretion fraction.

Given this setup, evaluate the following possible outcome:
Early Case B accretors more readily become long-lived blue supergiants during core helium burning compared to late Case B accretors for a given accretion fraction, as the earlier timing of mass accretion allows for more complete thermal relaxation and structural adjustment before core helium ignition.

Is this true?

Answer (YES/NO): YES